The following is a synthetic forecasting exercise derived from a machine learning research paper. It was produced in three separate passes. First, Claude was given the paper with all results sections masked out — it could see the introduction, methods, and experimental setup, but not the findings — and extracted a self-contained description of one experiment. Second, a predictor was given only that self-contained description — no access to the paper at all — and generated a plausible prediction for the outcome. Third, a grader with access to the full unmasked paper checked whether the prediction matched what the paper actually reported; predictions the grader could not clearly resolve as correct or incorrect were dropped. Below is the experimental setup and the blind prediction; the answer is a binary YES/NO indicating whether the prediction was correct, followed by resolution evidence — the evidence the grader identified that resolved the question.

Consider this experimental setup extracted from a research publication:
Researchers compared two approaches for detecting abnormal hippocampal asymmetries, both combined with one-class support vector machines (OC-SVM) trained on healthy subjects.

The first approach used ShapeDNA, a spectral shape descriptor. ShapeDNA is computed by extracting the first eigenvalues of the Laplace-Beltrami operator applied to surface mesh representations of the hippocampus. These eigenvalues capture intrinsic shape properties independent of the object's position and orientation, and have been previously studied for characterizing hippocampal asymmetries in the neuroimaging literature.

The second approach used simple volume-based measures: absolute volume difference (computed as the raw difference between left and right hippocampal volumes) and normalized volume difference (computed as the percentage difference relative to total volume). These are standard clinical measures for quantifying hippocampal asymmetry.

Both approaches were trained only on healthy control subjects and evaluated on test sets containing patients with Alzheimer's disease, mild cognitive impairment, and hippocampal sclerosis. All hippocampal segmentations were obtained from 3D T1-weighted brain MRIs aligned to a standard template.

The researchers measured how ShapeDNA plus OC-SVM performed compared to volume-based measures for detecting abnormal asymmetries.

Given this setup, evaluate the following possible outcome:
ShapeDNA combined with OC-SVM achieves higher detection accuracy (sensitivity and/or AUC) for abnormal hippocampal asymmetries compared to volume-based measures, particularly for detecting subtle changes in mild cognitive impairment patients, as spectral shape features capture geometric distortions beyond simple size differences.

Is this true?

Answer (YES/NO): NO